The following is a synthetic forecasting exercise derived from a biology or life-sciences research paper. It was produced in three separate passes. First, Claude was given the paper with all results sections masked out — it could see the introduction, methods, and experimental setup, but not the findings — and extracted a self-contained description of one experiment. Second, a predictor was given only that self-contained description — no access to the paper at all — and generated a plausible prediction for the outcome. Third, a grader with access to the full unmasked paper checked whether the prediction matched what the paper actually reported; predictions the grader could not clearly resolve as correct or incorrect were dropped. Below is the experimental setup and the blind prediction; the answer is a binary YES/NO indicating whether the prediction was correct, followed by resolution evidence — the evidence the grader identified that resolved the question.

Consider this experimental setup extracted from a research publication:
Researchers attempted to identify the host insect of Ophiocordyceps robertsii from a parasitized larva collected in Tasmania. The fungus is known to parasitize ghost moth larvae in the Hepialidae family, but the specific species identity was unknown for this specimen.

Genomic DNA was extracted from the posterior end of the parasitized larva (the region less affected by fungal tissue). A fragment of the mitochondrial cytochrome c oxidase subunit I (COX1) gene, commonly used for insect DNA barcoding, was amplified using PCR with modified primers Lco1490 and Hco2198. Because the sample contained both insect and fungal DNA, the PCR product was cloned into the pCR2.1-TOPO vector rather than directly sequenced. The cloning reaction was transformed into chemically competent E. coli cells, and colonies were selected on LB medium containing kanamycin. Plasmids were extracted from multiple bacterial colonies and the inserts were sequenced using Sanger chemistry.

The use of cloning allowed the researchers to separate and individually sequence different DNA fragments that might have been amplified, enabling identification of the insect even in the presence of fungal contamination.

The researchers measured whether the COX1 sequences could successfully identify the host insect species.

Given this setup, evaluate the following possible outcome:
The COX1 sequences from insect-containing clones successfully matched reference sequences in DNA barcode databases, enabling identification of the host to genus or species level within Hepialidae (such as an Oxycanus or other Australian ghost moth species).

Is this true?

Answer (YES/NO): YES